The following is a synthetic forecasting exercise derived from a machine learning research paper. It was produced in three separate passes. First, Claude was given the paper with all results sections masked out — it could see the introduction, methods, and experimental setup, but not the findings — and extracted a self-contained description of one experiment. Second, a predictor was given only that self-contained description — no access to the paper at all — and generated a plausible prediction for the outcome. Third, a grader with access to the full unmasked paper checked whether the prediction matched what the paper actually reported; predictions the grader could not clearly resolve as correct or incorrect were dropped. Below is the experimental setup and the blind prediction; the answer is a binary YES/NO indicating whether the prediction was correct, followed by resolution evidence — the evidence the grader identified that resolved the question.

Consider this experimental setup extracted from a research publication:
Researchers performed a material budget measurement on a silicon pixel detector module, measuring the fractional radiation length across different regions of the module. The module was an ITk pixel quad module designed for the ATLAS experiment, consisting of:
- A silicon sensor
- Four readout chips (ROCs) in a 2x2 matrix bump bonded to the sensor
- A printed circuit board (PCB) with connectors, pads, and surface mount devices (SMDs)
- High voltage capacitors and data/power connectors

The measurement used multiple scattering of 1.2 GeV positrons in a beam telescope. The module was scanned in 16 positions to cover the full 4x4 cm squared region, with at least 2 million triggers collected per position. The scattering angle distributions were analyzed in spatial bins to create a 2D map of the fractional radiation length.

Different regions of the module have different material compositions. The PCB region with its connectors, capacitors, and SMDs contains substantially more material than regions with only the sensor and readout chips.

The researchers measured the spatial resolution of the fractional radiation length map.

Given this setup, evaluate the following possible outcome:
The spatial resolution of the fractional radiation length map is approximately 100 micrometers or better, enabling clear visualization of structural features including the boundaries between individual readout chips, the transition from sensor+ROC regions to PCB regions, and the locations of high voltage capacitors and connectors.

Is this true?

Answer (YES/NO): NO